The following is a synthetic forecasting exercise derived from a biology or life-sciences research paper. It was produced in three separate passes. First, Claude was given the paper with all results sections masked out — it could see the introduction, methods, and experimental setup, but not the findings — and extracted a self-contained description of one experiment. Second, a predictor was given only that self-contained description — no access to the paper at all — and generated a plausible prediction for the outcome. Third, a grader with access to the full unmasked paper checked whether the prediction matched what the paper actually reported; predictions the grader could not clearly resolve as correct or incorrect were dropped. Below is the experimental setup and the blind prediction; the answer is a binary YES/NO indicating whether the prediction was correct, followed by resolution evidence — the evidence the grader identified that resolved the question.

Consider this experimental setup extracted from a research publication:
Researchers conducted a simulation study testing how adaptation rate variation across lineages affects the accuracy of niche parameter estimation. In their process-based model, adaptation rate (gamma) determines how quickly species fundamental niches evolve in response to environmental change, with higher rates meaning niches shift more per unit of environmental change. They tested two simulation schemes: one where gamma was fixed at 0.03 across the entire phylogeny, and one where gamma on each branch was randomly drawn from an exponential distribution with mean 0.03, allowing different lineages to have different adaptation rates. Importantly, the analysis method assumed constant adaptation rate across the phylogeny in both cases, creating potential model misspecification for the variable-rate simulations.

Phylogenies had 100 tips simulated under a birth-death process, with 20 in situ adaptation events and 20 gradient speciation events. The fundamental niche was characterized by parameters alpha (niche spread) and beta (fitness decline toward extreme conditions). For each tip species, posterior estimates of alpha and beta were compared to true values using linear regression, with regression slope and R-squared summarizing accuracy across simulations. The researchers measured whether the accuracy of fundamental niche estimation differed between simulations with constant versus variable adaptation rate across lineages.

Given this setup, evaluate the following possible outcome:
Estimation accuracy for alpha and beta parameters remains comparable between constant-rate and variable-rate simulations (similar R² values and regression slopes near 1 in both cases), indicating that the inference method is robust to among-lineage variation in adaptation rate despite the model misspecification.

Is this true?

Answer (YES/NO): NO